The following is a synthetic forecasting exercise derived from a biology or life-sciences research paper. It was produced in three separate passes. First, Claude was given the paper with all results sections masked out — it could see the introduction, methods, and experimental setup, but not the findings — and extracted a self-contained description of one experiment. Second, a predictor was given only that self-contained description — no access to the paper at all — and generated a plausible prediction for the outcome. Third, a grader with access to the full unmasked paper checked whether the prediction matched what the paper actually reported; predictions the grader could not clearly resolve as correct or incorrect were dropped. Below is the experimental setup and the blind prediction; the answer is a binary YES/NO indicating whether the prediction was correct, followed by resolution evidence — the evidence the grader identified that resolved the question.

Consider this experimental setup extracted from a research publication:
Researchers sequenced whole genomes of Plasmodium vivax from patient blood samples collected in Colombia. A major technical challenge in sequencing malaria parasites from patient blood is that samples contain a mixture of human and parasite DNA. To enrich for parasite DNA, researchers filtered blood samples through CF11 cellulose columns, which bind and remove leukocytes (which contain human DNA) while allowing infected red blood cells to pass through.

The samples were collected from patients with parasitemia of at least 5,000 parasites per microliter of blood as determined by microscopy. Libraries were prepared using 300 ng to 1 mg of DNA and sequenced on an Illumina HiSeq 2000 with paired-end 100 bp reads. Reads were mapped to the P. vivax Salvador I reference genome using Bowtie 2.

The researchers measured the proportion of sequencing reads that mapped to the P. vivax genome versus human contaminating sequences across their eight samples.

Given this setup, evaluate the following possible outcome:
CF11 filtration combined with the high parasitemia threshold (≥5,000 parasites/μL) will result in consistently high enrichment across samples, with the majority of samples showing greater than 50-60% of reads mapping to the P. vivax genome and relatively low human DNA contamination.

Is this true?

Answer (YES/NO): NO